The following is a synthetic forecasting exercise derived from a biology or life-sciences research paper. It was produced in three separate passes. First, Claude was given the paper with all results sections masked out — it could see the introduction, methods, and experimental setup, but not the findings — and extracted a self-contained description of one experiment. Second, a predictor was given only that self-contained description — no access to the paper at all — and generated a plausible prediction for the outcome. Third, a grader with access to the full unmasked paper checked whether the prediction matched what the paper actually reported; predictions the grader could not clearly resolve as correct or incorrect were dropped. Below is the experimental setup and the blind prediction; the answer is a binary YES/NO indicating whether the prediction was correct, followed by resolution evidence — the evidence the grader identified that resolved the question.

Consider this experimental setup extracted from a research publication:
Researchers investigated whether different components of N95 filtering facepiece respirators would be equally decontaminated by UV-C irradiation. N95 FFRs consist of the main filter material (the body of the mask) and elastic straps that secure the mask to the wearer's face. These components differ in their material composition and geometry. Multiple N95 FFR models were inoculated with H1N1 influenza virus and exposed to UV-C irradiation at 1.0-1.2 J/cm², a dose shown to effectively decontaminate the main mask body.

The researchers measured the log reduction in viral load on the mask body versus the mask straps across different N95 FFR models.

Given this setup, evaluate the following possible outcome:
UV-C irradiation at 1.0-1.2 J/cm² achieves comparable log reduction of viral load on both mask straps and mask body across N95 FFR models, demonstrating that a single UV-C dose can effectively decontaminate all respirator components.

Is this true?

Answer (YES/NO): NO